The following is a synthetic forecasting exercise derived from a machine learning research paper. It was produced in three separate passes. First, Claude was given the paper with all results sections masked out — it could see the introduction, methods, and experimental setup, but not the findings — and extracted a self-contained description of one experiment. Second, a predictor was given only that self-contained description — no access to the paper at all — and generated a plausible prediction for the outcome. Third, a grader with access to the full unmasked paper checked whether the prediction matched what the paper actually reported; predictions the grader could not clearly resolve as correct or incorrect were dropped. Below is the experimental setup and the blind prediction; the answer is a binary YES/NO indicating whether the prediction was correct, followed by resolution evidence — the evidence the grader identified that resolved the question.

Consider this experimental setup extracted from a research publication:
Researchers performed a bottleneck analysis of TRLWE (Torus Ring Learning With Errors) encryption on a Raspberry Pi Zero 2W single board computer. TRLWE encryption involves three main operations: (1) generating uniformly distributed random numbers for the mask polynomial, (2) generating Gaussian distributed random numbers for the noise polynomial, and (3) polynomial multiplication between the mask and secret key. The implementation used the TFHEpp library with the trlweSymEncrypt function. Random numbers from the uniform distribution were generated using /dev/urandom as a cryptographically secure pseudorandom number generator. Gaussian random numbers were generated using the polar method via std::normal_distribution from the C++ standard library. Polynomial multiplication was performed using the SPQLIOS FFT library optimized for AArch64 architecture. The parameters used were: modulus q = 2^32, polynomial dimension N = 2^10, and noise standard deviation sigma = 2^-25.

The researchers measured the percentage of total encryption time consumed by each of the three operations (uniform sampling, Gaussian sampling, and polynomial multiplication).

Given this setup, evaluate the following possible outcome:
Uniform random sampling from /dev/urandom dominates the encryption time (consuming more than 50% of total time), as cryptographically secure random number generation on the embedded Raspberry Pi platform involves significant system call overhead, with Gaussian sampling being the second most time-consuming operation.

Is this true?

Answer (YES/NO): NO